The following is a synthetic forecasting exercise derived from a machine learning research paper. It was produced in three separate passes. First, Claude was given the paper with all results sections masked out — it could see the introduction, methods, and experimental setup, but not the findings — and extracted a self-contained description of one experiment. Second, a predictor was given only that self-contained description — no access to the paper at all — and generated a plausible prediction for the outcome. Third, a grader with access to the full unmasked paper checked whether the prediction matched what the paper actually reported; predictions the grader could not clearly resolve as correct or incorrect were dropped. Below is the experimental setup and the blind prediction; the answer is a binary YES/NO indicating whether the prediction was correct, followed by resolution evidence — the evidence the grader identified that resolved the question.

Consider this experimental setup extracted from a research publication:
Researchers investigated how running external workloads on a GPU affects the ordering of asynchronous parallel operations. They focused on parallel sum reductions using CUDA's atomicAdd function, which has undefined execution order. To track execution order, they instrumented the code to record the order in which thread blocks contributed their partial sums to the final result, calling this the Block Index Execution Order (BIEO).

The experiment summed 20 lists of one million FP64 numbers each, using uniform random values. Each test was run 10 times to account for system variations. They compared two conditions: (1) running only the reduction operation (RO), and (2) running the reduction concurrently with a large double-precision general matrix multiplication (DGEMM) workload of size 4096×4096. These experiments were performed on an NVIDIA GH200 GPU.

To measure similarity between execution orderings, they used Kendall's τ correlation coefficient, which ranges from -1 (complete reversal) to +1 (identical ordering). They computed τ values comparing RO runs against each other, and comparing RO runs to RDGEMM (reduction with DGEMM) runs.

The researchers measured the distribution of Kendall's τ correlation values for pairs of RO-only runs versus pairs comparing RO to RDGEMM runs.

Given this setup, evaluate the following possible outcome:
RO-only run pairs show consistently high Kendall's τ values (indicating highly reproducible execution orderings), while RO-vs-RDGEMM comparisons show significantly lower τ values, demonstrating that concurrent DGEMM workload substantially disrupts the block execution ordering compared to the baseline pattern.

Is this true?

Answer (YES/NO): NO